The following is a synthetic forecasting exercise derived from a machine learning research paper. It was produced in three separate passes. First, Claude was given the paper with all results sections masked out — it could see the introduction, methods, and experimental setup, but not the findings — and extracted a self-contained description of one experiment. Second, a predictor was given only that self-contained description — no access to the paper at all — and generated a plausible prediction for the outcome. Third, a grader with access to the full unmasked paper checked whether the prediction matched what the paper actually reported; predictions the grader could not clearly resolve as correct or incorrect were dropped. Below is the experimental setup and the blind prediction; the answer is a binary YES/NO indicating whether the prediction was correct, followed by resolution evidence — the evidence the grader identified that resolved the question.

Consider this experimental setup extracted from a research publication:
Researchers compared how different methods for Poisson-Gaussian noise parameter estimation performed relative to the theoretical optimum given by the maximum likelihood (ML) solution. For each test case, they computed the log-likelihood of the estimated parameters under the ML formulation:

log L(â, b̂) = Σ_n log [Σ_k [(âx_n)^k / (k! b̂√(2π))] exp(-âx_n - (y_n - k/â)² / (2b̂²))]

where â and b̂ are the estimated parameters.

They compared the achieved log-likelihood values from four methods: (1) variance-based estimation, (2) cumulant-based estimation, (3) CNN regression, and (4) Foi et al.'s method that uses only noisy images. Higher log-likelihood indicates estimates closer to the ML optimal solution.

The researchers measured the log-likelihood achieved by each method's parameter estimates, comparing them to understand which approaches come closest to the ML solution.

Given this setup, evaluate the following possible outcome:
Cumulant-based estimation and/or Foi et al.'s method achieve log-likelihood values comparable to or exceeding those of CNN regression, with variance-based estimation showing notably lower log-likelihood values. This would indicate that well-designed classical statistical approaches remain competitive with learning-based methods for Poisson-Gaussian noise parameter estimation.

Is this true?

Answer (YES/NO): NO